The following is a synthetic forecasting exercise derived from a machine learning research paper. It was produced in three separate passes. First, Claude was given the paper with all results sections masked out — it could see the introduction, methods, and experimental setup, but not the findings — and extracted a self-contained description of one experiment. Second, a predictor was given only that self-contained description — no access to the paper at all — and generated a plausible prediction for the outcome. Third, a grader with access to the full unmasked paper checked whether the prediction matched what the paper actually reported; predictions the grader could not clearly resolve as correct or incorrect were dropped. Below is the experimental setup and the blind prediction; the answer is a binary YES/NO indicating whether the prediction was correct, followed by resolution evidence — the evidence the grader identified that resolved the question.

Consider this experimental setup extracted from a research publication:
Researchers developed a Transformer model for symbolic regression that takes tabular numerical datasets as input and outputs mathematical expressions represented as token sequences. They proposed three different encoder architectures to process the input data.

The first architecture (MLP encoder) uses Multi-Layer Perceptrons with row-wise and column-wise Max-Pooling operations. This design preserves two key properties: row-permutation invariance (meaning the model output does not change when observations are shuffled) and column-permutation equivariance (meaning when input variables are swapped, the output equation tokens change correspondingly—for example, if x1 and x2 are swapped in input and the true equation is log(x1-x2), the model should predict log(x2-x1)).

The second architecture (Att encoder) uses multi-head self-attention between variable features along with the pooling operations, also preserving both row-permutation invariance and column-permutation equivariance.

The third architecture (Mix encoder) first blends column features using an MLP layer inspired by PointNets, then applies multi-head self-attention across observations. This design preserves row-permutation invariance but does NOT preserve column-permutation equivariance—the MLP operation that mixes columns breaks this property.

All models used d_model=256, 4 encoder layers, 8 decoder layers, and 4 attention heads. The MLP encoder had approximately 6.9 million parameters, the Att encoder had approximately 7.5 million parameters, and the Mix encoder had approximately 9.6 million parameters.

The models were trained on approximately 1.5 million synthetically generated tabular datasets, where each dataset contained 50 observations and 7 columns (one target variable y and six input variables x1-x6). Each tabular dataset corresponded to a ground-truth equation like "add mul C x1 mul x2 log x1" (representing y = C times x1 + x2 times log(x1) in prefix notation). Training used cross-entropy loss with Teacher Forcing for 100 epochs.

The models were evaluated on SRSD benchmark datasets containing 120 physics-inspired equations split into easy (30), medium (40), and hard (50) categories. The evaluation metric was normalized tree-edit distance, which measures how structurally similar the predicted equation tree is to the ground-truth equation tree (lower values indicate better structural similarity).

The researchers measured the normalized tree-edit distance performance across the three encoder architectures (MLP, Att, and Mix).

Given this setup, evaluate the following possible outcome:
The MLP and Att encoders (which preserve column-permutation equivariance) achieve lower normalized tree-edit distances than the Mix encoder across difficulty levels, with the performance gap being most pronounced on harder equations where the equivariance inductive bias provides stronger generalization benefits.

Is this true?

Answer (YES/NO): NO